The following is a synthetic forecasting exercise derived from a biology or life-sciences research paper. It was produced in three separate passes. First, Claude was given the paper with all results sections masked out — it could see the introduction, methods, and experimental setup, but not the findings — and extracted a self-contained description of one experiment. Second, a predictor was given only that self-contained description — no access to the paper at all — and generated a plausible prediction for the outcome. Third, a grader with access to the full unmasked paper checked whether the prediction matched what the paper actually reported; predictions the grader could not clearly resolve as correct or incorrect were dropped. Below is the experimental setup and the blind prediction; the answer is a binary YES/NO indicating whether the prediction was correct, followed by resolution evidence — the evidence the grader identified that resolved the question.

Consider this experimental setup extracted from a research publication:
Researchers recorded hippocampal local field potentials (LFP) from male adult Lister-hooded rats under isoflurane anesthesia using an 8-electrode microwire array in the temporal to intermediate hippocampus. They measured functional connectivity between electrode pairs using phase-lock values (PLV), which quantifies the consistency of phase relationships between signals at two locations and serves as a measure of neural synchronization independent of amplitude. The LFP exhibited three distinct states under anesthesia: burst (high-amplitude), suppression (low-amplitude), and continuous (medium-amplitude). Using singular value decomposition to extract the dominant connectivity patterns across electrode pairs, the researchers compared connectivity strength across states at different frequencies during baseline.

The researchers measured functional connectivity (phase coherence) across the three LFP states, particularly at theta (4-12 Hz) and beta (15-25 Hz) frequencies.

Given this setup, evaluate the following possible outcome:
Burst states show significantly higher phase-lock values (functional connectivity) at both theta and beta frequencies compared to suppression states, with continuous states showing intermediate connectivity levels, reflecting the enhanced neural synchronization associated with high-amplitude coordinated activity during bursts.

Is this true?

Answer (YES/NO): NO